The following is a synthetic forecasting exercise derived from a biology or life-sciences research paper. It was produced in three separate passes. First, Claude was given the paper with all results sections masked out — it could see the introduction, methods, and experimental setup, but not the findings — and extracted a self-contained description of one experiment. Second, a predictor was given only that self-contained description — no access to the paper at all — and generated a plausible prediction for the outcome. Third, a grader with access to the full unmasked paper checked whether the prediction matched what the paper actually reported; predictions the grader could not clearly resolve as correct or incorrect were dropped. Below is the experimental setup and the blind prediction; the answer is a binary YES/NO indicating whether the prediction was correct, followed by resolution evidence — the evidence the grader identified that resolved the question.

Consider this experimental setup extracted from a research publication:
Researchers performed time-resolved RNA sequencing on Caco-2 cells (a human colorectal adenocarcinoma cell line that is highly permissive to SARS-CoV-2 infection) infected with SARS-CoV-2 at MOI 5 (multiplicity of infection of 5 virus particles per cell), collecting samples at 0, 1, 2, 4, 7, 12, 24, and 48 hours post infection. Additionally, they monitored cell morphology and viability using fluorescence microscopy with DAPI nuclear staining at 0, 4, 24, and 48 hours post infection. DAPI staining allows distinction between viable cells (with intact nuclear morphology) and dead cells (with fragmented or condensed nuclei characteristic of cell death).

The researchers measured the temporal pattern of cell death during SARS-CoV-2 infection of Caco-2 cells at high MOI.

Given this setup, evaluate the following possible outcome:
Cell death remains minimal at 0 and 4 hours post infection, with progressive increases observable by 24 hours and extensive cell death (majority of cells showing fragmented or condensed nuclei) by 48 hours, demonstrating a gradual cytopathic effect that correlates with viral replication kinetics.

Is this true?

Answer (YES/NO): NO